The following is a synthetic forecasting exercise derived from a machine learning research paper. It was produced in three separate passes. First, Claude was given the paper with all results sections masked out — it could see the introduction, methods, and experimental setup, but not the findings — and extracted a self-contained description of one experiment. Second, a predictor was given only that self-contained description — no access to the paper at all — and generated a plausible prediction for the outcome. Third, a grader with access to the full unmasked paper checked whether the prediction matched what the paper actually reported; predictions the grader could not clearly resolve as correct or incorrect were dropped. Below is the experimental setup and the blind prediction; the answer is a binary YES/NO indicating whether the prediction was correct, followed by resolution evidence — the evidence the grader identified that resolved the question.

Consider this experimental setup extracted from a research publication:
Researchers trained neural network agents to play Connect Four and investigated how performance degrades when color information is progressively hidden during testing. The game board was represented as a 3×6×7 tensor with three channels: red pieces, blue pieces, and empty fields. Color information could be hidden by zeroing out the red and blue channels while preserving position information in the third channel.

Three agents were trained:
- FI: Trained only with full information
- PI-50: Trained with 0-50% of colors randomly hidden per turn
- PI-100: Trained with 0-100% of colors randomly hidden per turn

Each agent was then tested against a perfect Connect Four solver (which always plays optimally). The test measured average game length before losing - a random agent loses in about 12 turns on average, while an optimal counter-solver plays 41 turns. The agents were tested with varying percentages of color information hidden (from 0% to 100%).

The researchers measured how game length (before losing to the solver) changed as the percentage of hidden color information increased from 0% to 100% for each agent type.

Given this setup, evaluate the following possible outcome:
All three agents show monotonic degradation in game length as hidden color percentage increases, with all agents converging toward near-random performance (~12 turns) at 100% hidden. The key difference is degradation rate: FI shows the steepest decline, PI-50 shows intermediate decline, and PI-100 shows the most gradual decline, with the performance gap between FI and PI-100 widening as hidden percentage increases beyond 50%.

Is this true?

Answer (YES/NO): NO